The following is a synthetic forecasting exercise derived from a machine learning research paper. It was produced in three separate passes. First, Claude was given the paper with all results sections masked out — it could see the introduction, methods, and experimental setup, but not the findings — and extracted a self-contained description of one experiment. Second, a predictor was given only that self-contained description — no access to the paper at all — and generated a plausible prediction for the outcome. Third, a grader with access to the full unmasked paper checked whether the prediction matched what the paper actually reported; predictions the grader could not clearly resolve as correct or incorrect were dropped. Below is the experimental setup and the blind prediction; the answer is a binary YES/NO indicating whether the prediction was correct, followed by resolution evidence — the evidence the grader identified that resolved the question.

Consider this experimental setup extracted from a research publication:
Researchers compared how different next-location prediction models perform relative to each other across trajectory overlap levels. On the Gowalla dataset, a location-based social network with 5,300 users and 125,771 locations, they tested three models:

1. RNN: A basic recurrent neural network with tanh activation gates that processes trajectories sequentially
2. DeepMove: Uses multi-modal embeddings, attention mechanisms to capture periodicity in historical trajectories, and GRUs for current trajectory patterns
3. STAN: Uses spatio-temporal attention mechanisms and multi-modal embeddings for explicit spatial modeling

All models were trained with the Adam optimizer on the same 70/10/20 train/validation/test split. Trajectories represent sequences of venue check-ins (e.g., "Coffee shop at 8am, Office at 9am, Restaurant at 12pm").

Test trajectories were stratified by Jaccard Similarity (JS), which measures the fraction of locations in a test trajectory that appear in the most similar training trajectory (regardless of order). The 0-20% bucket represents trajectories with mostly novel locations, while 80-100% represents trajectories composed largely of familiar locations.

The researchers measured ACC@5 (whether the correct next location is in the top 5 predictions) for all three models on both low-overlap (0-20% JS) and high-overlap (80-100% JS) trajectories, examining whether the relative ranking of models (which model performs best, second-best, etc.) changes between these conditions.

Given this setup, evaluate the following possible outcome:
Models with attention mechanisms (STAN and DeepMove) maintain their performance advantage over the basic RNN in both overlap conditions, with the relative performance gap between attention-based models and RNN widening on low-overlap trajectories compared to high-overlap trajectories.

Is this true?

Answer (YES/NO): YES